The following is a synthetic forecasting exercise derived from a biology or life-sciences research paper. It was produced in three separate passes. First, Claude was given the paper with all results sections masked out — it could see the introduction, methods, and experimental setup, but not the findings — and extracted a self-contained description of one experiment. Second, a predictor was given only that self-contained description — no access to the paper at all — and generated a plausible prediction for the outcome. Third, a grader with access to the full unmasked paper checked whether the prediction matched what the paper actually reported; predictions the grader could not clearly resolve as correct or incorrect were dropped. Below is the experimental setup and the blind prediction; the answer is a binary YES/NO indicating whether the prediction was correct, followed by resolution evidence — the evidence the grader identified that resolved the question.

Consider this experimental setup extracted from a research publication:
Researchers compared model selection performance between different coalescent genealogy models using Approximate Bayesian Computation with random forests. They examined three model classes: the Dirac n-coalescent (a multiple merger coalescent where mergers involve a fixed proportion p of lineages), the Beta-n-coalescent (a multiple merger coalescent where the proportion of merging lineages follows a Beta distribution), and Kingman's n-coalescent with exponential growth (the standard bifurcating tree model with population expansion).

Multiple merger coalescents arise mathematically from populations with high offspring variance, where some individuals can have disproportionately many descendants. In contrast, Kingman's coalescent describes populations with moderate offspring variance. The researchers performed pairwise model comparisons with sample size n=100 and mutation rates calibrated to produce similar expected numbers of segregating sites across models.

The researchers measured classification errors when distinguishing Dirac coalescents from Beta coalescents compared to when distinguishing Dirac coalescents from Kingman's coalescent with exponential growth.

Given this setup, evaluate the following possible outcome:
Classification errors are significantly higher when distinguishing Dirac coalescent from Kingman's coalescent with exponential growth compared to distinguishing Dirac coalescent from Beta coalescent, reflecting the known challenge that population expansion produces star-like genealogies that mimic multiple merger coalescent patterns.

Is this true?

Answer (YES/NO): NO